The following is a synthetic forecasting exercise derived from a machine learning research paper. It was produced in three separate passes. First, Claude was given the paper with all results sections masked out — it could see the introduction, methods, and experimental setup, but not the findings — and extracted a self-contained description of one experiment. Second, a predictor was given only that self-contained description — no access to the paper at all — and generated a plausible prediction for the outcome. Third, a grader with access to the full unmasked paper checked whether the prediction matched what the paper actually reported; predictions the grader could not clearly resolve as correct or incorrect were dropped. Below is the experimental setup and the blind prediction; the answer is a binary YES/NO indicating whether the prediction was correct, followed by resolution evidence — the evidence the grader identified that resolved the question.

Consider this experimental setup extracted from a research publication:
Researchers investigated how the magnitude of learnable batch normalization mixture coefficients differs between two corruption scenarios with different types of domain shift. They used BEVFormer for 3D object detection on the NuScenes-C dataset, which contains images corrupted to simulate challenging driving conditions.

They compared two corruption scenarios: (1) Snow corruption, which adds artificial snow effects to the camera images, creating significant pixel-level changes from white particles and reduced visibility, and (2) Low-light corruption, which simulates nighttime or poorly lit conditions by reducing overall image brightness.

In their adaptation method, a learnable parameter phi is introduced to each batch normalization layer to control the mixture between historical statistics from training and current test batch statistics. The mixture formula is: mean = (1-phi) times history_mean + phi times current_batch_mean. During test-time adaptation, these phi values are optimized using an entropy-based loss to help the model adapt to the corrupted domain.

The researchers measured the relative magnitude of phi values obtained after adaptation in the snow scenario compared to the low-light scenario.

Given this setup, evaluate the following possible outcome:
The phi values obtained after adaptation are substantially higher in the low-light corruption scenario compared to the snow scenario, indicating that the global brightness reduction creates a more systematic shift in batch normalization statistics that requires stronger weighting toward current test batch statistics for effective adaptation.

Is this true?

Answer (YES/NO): YES